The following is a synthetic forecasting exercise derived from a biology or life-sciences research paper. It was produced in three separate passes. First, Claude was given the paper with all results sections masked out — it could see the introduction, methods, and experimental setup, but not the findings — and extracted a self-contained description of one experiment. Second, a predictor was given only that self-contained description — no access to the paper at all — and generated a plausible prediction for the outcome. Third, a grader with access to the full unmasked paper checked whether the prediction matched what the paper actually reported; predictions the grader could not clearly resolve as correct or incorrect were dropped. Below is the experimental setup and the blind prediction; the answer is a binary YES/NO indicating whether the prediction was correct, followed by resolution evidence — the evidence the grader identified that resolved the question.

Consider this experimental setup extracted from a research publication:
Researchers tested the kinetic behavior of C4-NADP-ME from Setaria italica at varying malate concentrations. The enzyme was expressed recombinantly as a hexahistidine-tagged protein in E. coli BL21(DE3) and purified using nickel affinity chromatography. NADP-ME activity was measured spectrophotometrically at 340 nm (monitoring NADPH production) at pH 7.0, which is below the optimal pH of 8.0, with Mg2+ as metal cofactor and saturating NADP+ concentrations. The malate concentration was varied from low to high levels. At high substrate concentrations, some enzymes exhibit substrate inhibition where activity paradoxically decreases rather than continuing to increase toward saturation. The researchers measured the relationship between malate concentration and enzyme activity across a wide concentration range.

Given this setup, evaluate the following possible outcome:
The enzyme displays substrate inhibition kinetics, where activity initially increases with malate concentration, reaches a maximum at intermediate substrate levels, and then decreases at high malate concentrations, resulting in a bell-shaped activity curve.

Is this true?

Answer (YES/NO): YES